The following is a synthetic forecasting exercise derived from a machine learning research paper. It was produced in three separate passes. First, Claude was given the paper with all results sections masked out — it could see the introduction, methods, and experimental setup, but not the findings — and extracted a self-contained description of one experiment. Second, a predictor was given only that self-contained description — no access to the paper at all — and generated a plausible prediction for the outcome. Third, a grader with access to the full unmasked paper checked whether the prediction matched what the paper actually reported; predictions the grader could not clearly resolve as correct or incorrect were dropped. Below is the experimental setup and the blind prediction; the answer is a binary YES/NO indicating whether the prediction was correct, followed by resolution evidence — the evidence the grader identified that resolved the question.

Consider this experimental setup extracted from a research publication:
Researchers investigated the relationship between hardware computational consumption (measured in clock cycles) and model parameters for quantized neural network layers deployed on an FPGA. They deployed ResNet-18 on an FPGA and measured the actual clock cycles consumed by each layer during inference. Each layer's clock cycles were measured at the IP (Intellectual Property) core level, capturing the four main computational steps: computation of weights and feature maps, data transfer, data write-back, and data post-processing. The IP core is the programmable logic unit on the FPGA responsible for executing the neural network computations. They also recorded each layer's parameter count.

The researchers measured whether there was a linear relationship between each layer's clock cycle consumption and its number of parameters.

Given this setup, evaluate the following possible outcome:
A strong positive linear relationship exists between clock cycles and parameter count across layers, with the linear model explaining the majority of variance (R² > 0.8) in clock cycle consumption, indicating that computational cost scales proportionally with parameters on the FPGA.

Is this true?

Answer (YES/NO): NO